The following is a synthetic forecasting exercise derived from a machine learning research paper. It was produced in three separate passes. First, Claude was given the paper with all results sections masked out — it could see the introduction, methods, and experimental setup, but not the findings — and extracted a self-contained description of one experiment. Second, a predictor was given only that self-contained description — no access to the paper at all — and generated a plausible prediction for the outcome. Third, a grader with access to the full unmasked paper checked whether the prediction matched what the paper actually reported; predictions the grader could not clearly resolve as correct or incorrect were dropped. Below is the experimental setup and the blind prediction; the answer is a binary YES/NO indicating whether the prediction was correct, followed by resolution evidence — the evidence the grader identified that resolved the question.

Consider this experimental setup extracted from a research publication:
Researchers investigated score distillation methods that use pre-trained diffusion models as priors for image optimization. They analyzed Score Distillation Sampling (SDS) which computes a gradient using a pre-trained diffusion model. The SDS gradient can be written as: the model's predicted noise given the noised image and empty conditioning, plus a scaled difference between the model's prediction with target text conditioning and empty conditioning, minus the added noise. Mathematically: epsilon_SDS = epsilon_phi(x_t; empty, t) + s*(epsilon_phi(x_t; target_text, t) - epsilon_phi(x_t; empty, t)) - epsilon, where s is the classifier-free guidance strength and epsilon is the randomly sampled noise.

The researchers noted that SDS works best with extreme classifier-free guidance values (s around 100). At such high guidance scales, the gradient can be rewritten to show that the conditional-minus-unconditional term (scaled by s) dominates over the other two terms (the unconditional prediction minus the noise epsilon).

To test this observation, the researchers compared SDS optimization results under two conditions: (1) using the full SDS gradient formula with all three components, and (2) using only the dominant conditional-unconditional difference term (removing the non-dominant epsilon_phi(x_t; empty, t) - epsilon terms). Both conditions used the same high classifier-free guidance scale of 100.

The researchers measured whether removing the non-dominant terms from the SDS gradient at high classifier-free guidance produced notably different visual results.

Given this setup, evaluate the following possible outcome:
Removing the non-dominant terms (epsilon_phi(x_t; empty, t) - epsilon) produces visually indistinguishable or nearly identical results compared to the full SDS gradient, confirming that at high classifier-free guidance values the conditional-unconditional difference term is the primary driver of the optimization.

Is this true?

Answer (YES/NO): YES